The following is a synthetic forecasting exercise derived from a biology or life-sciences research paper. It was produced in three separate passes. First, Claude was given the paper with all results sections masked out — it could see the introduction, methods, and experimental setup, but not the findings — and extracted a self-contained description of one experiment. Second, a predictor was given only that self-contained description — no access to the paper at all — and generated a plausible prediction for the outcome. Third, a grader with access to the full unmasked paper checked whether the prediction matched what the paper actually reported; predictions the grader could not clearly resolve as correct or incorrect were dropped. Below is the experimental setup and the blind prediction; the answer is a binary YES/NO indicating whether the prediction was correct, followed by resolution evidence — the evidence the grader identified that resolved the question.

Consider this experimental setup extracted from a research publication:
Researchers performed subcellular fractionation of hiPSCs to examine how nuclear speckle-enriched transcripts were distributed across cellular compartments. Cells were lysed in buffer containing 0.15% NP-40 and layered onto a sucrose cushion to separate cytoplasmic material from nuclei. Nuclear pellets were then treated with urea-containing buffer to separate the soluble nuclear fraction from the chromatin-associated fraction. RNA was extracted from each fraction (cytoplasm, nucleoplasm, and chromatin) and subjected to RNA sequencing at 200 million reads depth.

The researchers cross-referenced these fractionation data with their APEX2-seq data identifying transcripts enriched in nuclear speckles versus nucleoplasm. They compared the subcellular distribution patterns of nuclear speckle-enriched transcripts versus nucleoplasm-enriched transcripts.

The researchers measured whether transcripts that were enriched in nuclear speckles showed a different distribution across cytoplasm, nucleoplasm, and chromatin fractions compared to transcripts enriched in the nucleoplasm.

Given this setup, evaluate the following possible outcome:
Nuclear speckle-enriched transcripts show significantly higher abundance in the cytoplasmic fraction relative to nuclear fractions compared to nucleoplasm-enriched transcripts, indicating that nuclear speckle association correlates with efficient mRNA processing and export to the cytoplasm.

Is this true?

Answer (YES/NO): NO